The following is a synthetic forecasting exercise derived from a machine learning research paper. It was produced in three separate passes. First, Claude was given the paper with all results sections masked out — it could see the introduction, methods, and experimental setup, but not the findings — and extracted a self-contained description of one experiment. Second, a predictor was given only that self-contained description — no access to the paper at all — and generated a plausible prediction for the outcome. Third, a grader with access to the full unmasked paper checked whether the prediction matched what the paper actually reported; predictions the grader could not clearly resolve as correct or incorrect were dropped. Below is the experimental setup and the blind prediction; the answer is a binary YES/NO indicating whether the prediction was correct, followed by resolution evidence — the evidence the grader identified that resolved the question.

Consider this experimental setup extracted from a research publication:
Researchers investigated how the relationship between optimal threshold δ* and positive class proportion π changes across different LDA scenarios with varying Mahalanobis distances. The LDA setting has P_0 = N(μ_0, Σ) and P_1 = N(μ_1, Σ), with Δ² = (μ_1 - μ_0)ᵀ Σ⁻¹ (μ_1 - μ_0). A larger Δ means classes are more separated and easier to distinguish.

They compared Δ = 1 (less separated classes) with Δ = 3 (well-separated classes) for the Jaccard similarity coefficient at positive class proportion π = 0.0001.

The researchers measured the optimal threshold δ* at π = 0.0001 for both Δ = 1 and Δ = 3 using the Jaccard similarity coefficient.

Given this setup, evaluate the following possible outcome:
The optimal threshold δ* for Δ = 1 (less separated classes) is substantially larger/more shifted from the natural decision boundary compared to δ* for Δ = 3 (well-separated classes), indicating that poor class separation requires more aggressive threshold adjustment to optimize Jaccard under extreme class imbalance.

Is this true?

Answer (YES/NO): NO